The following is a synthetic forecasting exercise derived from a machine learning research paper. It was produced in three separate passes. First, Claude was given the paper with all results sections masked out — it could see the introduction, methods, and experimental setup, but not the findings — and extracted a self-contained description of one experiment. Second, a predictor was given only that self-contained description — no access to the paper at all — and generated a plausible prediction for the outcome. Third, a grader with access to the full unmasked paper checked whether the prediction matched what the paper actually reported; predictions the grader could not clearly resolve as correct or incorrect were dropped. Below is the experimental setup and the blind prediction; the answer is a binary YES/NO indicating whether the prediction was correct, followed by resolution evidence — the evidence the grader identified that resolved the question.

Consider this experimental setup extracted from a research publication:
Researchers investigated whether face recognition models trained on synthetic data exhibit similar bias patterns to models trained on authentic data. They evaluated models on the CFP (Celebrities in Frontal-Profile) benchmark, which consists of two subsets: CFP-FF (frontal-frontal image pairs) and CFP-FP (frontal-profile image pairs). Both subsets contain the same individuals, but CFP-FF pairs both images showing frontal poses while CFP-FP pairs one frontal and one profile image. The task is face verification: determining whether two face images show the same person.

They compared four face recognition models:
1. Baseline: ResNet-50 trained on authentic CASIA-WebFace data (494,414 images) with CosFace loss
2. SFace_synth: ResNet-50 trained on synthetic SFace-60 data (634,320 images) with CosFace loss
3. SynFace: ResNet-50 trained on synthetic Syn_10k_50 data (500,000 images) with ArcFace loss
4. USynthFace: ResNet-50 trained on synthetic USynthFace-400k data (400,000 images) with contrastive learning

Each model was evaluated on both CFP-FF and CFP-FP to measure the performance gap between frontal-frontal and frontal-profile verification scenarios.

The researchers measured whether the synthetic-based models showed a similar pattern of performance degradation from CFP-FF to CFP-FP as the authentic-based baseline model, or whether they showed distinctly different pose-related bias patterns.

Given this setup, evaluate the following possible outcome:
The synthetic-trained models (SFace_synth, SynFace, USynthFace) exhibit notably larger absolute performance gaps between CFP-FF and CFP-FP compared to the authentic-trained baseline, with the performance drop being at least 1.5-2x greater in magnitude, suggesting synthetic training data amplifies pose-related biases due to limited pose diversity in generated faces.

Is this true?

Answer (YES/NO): YES